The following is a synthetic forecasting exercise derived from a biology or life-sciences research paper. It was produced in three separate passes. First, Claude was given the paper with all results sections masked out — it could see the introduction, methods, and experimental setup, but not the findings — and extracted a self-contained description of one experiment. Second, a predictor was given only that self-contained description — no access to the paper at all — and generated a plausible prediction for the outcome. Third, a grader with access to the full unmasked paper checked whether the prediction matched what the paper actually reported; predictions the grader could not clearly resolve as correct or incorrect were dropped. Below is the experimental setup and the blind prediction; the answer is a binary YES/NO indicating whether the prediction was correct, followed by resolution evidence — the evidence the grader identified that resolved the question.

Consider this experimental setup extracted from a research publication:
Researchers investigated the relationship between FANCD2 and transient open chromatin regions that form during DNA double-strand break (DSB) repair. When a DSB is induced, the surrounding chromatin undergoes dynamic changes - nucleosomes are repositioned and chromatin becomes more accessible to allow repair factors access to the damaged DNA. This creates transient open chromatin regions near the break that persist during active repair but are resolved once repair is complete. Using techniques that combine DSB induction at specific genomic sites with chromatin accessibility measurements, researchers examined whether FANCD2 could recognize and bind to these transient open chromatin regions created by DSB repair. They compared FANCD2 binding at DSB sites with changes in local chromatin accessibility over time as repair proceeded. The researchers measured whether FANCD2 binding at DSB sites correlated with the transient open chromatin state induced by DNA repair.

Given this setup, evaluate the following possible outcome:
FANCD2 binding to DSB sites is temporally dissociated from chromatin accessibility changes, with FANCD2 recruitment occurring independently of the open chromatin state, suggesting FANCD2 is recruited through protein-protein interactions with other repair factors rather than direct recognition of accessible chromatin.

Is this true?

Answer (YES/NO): NO